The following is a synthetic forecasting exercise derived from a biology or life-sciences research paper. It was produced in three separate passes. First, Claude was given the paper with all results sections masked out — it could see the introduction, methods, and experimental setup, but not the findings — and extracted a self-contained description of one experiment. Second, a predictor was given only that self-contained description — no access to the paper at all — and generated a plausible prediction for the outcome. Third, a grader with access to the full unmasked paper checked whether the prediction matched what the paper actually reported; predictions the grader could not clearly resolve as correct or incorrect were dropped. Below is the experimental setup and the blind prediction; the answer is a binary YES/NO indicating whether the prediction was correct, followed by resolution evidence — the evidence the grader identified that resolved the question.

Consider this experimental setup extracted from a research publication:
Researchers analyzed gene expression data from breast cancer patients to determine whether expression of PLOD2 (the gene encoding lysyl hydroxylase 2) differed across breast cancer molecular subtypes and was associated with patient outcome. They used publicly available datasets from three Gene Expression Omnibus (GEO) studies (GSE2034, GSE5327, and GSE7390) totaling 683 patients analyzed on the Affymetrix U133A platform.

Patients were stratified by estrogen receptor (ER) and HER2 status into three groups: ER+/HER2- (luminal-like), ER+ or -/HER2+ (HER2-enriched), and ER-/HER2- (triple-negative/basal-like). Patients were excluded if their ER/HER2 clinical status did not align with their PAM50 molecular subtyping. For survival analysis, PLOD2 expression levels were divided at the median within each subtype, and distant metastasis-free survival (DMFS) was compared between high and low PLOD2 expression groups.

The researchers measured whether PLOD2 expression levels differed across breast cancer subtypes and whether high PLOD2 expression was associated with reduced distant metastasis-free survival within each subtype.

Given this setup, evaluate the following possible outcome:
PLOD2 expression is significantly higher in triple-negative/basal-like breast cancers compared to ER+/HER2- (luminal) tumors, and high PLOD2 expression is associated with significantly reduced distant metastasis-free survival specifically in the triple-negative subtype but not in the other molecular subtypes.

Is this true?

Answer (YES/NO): NO